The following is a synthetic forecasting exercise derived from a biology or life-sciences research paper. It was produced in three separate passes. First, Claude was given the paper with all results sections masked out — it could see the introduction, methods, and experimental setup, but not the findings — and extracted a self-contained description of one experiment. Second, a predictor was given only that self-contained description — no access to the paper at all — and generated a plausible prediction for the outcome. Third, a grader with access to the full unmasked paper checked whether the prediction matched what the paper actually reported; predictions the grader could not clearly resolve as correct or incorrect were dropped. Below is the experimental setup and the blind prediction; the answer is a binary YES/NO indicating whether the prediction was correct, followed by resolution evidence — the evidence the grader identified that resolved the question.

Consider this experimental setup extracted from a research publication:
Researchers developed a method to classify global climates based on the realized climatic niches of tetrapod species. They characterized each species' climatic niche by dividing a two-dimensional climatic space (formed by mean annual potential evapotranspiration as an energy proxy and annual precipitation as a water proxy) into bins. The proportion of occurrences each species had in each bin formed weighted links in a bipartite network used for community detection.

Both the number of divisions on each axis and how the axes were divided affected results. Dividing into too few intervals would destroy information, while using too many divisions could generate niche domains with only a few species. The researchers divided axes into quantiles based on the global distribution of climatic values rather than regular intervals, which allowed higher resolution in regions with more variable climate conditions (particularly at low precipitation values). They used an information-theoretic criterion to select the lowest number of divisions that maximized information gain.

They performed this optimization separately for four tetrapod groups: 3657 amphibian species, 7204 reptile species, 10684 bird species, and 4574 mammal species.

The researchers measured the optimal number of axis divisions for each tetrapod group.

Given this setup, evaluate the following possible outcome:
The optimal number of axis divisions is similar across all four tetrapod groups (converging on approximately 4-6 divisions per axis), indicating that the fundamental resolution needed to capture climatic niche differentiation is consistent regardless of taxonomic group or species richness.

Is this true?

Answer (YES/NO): NO